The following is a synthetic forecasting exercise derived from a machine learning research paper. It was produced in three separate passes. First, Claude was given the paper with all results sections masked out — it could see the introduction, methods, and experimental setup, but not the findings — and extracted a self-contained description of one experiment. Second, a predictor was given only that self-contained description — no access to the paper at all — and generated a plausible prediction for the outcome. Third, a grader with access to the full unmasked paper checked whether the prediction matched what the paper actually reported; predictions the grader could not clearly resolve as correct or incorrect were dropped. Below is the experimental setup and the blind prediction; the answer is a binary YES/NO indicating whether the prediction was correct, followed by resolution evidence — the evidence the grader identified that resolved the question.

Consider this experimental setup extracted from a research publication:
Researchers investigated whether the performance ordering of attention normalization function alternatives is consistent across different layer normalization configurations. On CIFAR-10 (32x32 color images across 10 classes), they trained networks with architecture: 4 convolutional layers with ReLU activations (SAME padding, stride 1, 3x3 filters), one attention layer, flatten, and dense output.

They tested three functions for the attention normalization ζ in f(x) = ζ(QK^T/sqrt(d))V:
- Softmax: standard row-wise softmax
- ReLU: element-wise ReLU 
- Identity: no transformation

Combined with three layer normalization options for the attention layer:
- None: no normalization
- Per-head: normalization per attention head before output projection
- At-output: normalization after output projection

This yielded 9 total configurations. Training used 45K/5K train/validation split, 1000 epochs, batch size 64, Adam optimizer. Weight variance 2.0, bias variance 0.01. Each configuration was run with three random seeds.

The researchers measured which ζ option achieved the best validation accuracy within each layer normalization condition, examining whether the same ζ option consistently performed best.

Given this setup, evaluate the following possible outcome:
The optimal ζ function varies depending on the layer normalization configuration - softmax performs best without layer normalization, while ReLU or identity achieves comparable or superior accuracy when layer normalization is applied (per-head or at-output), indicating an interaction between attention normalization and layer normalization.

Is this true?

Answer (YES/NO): NO